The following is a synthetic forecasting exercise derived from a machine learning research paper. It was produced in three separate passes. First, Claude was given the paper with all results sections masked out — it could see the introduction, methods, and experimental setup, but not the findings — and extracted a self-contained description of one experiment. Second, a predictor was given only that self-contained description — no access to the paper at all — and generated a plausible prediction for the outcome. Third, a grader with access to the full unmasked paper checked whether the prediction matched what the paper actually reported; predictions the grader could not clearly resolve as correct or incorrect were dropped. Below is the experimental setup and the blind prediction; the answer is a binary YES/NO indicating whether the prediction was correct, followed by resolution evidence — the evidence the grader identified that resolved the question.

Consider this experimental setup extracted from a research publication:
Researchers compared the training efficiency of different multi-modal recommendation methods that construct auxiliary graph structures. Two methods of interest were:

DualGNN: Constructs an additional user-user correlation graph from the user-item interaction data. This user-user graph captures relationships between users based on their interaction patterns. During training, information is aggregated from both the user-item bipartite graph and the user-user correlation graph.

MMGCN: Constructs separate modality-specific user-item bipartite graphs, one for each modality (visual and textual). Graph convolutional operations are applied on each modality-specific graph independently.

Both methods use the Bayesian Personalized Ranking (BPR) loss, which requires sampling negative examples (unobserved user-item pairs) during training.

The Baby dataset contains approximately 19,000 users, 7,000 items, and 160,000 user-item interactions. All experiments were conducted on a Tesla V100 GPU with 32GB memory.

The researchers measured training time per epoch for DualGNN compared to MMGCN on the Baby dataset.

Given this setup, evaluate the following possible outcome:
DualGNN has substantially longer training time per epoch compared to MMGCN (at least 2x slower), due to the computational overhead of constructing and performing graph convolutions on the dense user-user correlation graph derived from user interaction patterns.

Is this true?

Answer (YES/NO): YES